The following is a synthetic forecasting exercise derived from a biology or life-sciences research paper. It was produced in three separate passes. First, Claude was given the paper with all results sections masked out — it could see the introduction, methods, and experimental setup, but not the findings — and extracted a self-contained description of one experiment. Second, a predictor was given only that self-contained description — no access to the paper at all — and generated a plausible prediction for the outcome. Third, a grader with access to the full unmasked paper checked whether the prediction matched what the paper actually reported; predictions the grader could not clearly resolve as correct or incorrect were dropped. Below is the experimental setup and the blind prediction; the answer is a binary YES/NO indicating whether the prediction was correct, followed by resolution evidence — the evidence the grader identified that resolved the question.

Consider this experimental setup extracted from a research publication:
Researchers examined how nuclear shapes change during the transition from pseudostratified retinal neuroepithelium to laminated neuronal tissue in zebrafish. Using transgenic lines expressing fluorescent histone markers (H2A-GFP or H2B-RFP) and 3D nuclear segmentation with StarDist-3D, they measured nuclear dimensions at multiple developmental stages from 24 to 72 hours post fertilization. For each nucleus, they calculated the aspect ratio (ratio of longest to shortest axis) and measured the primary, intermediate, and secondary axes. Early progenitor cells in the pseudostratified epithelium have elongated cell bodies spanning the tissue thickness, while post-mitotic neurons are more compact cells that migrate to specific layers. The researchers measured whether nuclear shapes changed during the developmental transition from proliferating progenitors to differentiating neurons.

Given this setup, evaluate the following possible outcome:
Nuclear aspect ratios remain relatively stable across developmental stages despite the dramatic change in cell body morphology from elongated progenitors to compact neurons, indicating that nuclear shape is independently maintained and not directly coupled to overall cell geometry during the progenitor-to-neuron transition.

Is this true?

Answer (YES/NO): NO